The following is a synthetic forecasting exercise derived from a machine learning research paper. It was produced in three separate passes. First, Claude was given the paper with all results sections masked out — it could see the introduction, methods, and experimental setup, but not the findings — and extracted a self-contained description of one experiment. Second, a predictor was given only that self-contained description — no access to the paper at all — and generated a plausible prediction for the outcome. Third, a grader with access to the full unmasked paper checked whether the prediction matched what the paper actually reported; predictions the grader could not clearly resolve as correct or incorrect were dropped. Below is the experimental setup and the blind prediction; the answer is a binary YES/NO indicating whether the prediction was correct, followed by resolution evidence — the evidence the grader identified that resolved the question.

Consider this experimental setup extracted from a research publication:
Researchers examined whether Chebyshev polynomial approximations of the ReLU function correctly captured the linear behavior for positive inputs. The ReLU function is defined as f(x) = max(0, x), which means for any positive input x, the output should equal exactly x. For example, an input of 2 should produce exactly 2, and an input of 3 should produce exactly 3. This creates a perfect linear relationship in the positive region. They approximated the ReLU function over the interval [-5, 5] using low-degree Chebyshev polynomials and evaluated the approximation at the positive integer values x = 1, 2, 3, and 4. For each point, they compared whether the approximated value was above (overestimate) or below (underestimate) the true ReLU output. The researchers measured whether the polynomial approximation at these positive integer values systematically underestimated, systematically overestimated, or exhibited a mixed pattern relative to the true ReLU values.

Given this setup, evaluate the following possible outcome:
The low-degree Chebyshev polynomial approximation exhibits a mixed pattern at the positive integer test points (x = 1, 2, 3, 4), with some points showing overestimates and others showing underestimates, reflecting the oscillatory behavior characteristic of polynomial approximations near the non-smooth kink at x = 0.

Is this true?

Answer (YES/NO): YES